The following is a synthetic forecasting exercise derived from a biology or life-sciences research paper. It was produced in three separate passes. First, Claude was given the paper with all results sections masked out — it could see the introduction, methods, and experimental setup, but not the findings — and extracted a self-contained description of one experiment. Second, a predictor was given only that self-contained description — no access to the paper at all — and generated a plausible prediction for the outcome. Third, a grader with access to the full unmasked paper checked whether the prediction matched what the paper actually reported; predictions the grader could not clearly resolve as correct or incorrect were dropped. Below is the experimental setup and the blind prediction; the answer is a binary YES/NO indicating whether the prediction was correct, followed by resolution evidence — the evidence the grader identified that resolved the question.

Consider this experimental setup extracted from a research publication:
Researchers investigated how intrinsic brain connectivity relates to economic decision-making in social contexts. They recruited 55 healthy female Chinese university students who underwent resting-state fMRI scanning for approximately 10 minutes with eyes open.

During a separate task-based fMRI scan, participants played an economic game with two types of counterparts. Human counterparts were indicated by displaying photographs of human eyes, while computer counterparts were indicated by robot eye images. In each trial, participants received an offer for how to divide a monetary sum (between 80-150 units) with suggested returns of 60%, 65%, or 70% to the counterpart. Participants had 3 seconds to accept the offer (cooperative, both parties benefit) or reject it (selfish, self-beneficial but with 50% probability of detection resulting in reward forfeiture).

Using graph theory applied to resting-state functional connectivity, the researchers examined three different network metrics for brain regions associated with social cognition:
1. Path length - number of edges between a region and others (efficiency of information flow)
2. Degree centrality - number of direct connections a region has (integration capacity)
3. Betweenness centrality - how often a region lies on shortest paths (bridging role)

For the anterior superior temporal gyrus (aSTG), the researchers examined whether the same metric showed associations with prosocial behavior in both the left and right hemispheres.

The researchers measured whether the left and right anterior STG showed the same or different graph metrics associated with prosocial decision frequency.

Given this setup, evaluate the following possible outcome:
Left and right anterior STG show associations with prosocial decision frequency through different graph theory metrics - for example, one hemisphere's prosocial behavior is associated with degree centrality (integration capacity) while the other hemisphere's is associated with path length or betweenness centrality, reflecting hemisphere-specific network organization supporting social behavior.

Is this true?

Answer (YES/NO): YES